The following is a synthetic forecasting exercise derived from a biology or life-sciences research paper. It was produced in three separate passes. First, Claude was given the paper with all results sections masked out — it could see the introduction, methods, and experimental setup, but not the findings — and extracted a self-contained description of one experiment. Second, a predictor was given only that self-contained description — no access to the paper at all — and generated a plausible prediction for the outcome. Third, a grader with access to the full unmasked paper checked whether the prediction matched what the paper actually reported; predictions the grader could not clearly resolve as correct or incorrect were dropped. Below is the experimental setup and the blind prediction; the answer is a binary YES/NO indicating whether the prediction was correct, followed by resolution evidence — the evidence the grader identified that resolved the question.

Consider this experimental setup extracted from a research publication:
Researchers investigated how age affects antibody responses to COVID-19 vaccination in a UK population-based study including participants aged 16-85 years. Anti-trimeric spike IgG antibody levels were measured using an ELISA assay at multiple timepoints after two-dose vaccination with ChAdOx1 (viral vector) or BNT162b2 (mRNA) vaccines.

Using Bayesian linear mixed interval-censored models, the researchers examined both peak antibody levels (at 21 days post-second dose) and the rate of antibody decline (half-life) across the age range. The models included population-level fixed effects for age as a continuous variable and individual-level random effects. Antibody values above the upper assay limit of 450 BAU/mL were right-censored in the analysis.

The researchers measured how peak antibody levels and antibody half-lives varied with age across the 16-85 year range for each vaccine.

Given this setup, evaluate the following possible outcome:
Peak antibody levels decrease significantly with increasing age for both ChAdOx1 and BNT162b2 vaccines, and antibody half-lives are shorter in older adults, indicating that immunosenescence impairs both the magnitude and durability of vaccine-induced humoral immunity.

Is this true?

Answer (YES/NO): NO